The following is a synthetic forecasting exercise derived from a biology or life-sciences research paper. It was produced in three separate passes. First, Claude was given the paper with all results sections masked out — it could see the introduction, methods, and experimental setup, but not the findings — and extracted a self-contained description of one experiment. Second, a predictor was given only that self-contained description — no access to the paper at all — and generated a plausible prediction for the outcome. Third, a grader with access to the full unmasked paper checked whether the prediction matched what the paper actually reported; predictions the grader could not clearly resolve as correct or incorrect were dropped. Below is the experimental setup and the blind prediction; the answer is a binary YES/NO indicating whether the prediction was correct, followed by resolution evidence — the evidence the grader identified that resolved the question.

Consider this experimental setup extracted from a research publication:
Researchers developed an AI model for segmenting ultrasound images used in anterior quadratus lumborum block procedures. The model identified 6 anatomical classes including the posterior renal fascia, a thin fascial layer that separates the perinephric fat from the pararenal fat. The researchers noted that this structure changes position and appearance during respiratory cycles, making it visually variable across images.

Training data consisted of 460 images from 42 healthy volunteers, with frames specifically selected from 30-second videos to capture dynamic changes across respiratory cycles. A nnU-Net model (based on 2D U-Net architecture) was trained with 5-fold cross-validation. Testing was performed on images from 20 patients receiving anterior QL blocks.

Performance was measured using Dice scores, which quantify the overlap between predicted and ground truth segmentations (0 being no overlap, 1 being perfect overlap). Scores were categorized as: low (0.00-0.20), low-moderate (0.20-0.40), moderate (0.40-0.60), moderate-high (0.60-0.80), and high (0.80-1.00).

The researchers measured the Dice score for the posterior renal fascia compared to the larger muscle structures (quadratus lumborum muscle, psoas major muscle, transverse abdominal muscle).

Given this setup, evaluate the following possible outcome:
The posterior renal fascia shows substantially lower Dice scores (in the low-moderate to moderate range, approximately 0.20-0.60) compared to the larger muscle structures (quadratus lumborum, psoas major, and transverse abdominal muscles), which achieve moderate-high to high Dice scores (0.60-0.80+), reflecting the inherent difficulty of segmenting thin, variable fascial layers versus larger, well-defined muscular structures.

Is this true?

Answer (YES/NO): NO